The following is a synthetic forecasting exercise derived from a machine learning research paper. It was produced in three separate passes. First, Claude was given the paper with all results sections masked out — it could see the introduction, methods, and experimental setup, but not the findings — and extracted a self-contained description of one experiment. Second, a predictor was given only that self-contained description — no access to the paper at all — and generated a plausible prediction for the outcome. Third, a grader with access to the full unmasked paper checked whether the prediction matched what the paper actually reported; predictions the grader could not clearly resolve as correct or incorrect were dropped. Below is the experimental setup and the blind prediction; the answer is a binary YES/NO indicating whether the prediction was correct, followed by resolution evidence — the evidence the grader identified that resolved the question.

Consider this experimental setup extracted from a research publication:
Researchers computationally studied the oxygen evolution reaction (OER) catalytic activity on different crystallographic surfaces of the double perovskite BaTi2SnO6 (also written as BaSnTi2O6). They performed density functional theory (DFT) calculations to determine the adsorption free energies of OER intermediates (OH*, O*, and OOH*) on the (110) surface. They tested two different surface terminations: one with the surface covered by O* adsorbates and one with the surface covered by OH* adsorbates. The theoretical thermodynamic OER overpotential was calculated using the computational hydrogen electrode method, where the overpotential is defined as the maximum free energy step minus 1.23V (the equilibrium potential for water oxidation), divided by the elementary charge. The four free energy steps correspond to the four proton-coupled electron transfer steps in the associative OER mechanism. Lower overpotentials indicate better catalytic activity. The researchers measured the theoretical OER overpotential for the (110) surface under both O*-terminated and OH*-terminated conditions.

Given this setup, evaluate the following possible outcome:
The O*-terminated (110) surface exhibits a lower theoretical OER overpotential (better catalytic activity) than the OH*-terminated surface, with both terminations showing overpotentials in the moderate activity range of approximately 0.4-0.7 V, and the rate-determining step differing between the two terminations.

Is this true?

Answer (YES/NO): NO